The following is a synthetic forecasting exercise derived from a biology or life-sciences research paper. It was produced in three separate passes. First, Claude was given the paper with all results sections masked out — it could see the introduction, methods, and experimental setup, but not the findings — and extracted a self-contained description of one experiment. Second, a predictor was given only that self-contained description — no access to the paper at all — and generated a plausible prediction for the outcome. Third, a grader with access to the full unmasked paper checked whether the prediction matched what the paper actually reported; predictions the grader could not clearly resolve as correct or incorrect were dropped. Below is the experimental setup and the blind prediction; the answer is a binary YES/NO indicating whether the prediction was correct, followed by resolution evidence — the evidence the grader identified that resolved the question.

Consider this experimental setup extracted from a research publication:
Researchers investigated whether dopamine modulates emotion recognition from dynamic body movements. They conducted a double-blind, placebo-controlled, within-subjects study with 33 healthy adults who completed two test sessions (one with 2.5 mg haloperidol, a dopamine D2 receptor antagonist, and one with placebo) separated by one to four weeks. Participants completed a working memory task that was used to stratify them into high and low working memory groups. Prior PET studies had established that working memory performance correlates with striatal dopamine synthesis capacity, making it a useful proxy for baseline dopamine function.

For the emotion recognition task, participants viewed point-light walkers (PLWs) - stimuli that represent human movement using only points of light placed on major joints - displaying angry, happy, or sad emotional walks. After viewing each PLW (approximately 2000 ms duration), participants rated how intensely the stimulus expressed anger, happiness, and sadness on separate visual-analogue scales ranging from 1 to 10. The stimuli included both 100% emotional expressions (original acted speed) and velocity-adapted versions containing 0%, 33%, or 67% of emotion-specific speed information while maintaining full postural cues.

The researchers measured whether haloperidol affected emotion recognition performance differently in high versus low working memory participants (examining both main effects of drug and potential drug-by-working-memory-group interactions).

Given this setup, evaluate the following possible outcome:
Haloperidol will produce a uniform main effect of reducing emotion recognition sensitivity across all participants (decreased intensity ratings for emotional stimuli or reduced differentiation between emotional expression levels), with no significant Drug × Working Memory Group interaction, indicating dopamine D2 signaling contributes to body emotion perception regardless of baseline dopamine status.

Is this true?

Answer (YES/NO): NO